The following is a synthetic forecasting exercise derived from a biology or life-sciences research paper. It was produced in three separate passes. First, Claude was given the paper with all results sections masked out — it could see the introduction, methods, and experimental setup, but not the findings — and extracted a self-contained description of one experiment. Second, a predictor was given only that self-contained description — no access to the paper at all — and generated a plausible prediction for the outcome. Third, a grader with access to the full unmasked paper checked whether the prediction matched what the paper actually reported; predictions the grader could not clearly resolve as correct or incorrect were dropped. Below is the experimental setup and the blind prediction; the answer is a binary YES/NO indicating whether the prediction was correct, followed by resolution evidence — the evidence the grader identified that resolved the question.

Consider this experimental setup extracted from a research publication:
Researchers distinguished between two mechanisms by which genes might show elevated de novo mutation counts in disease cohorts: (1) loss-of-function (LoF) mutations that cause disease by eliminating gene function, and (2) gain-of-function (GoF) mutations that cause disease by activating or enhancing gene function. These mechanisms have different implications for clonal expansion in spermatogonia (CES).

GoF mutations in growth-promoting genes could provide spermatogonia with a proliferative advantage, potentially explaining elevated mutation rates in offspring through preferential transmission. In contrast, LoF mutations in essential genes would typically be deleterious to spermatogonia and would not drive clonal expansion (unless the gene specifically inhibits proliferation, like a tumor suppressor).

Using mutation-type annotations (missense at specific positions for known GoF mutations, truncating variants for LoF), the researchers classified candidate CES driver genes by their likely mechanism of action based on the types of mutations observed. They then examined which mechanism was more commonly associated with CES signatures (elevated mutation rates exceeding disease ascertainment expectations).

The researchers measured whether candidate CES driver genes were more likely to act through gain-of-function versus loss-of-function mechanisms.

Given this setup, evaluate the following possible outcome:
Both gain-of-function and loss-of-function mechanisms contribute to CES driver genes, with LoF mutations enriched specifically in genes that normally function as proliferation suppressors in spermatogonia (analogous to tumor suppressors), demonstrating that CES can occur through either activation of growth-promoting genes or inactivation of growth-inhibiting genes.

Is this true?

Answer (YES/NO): YES